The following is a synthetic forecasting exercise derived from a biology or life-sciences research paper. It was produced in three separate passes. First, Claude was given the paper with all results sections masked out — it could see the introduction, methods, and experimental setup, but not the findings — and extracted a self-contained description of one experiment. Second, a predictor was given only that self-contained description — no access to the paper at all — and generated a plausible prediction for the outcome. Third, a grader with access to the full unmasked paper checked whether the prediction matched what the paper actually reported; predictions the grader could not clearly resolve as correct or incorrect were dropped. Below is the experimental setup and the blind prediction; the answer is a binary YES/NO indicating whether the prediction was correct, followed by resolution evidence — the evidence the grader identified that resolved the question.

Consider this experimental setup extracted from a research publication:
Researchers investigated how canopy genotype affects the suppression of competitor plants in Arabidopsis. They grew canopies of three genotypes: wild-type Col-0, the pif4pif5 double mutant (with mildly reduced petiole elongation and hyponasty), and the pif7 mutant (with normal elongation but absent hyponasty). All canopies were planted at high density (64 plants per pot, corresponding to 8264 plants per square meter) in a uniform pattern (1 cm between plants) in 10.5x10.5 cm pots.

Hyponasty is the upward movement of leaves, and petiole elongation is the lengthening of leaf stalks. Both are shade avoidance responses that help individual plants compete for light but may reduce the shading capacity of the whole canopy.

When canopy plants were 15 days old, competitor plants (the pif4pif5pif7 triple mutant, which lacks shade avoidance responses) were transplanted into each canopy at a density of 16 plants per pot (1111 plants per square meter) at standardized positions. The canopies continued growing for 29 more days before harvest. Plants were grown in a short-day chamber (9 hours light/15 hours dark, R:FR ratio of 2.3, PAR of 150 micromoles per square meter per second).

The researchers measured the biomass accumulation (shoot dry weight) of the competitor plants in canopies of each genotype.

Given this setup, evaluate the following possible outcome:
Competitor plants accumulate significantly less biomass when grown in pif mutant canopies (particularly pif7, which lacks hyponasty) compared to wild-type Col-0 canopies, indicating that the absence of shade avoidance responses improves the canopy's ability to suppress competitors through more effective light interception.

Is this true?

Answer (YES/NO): NO